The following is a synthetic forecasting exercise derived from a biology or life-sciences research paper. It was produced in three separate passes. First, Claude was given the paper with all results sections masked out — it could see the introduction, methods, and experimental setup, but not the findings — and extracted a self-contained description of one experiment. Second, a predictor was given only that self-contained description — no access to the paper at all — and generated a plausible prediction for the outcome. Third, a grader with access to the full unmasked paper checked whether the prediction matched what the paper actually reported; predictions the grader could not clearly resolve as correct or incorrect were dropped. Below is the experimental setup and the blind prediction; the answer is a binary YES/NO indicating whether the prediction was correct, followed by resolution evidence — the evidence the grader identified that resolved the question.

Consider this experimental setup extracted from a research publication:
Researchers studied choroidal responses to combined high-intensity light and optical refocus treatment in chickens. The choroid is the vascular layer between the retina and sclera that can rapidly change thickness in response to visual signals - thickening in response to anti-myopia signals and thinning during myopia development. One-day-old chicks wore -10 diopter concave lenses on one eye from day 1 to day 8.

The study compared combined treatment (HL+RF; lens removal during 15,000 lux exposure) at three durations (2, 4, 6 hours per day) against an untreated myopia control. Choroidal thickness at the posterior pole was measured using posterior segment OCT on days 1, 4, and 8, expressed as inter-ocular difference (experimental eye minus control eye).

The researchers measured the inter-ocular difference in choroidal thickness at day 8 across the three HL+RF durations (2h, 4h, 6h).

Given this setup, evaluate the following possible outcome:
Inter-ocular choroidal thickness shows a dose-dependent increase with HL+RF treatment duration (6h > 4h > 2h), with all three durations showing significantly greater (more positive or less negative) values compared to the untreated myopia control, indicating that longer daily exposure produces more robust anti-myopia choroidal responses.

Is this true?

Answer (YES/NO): NO